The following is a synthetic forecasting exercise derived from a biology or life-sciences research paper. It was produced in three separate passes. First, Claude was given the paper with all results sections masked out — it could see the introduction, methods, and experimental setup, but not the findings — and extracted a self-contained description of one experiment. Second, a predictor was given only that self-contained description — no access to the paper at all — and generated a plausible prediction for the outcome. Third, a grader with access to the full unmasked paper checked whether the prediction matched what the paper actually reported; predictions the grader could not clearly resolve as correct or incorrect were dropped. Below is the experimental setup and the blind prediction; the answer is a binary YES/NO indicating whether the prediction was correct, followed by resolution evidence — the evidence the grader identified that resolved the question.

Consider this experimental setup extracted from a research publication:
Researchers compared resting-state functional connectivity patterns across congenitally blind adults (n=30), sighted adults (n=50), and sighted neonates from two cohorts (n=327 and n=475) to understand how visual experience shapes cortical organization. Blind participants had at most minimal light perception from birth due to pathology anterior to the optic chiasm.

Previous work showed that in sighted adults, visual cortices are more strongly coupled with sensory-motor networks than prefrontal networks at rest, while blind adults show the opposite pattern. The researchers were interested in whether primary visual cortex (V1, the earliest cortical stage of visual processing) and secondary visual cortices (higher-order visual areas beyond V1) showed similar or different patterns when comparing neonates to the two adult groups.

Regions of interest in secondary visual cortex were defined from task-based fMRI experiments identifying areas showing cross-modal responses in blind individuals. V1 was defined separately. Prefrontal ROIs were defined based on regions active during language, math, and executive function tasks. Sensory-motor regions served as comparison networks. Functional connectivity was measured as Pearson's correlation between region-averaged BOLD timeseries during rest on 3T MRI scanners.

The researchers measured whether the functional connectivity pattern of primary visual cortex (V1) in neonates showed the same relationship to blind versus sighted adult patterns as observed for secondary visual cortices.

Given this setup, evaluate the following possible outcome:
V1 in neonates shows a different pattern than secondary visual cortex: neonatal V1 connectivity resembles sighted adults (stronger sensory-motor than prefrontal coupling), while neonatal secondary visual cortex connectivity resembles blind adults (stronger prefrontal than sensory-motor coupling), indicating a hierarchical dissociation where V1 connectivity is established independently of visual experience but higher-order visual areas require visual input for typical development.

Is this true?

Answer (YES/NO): NO